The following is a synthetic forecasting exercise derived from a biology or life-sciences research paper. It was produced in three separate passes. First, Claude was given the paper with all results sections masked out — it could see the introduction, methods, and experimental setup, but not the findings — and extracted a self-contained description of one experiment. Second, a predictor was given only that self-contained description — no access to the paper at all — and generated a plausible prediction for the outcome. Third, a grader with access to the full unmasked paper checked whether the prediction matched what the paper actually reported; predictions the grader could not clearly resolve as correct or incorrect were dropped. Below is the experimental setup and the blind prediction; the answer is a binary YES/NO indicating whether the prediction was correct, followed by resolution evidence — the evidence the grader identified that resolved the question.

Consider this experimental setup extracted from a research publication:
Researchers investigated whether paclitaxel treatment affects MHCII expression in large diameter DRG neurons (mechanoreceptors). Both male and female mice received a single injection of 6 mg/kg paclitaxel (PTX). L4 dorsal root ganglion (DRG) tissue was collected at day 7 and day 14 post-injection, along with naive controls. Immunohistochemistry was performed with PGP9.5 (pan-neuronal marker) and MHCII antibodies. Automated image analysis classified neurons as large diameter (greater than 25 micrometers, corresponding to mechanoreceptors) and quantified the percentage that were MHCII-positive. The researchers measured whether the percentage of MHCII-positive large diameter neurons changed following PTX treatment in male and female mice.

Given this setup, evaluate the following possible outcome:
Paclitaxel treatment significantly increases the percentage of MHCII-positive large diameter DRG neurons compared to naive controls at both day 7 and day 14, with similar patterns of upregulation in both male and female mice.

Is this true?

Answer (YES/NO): NO